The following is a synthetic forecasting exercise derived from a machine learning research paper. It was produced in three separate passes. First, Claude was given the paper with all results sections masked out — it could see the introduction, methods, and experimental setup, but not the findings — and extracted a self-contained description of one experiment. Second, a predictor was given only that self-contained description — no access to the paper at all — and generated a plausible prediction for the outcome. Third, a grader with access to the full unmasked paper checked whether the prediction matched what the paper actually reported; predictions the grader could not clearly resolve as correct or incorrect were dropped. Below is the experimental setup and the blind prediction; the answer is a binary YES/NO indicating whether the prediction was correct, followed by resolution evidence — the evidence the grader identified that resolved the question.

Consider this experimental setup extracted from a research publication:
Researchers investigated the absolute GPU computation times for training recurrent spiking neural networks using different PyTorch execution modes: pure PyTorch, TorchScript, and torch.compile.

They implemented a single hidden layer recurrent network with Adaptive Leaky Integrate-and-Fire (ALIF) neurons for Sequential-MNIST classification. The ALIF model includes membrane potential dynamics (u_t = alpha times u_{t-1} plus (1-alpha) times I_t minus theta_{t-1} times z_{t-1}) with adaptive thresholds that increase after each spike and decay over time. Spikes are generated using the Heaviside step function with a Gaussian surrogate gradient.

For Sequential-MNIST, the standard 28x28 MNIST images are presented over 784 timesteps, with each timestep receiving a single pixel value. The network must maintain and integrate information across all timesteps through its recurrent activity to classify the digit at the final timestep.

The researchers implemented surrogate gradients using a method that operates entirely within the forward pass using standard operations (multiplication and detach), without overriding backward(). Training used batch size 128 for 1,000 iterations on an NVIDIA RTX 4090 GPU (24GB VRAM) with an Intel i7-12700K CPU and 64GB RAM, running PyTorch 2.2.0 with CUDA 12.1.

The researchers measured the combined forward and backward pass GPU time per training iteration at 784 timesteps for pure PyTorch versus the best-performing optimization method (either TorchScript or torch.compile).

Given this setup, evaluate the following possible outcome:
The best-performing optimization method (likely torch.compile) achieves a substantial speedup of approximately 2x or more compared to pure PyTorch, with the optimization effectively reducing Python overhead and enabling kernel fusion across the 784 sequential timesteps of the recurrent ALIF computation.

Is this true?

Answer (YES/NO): YES